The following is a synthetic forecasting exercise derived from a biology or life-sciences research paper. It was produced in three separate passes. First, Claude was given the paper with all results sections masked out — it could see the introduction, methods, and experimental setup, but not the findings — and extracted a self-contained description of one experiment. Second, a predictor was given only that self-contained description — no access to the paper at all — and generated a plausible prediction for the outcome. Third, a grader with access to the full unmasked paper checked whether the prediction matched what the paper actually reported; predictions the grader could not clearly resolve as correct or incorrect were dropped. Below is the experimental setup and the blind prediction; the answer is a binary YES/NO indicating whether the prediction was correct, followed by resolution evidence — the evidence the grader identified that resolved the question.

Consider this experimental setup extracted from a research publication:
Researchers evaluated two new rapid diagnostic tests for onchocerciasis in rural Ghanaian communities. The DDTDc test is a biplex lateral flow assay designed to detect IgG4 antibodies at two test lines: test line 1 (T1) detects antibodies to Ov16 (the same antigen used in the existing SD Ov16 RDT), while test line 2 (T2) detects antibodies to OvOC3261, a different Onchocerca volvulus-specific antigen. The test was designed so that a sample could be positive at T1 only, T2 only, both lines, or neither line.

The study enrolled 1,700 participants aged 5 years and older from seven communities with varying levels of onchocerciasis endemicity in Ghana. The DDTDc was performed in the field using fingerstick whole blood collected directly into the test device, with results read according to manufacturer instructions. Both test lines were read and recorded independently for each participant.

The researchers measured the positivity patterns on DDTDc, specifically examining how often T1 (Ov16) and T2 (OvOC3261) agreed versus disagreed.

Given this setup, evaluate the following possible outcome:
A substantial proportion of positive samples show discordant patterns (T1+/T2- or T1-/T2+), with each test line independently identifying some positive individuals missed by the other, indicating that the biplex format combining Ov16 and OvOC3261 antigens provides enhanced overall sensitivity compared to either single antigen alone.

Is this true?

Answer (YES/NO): YES